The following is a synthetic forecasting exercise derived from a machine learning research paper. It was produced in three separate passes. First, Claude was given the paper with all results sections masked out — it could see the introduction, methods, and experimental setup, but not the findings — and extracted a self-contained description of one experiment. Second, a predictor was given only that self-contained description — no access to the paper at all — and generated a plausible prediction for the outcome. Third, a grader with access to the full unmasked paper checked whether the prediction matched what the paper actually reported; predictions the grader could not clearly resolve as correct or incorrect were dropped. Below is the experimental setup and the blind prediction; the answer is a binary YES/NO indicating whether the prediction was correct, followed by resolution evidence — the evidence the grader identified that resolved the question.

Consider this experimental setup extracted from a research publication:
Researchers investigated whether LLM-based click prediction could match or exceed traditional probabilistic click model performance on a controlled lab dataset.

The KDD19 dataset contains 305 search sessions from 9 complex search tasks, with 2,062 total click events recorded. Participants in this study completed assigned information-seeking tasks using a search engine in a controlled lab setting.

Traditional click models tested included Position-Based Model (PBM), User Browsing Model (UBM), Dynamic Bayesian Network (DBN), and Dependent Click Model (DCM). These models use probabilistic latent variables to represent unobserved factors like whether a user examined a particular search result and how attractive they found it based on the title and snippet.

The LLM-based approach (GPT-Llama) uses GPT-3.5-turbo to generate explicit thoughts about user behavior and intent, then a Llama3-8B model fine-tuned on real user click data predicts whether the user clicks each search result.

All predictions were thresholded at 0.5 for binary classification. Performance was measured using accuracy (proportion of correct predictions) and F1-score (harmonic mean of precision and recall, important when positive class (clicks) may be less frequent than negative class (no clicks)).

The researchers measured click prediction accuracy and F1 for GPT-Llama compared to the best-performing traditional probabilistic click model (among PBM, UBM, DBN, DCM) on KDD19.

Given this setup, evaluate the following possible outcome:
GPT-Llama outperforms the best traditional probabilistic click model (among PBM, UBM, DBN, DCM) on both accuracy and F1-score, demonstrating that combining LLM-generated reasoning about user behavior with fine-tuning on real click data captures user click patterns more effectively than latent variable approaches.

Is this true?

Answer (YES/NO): NO